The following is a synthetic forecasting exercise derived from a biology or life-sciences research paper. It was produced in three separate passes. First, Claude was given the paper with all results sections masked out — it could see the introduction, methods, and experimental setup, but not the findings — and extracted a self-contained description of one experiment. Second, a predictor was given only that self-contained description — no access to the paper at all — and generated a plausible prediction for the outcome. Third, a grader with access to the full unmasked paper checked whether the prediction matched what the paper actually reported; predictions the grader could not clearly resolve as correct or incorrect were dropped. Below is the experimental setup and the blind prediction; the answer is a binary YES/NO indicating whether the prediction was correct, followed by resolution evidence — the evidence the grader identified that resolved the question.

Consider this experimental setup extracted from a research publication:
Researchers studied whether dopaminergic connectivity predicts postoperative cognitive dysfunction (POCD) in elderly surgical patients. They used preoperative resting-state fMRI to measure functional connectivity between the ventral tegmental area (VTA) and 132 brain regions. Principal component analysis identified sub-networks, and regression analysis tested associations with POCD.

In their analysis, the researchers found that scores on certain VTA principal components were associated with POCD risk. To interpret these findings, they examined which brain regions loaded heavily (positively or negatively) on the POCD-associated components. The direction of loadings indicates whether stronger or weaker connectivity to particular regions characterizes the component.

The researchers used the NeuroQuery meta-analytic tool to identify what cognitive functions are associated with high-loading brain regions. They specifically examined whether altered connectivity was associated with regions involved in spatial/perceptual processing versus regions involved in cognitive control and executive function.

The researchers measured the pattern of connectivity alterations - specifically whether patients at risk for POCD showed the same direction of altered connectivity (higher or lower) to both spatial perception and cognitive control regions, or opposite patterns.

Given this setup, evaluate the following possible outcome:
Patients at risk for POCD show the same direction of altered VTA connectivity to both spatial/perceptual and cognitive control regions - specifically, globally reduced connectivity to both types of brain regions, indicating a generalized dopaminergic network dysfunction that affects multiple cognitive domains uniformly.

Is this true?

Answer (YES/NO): NO